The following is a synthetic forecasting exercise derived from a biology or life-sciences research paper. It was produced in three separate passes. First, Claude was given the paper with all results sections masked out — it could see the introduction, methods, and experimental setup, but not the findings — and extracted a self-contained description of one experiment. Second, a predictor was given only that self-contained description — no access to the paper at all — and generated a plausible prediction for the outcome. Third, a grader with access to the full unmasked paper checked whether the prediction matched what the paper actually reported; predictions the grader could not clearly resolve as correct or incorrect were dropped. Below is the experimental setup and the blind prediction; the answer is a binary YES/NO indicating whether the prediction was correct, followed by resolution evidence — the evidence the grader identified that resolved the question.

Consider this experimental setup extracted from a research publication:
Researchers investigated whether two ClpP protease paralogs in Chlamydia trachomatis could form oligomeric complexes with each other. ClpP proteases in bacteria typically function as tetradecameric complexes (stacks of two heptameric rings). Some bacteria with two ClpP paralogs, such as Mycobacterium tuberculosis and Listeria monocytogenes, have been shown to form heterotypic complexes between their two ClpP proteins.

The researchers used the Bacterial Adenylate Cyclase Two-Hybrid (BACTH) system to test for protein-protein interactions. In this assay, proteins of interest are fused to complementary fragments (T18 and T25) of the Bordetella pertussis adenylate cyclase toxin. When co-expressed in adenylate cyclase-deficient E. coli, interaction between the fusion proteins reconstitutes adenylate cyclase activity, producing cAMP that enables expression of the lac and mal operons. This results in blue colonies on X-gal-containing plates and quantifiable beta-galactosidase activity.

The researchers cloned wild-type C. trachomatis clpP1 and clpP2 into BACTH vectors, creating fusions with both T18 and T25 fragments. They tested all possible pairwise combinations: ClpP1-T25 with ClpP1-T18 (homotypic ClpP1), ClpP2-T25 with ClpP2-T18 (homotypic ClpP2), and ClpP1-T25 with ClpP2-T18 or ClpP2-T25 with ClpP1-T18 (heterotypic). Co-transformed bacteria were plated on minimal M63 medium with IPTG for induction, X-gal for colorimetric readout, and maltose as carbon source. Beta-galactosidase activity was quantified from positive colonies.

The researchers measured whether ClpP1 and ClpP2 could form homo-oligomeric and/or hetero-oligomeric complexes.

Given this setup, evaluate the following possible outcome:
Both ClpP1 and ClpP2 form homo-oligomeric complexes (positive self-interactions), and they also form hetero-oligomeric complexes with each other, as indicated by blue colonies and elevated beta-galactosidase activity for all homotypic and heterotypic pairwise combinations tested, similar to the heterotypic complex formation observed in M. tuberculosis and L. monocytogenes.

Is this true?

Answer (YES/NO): NO